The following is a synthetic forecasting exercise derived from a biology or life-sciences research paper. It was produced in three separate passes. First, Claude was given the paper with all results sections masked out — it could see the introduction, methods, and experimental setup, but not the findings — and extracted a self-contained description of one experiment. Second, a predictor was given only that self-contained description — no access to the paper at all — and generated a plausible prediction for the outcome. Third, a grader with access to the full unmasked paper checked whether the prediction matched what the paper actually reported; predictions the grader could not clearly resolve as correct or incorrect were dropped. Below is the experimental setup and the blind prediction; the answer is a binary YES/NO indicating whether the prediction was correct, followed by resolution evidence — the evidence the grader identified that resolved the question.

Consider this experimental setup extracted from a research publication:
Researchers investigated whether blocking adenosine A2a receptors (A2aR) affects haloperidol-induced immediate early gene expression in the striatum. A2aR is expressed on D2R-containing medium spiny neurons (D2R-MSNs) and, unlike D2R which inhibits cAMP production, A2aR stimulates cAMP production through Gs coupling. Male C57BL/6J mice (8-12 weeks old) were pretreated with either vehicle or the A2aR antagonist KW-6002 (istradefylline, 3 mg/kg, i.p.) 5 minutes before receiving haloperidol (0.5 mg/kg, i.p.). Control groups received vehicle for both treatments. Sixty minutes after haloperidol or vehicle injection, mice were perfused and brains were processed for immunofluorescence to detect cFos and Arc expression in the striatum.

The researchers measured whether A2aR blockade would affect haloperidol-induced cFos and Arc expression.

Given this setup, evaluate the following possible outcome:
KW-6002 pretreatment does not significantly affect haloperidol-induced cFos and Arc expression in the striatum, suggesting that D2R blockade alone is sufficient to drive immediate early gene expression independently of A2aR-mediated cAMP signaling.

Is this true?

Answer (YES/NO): NO